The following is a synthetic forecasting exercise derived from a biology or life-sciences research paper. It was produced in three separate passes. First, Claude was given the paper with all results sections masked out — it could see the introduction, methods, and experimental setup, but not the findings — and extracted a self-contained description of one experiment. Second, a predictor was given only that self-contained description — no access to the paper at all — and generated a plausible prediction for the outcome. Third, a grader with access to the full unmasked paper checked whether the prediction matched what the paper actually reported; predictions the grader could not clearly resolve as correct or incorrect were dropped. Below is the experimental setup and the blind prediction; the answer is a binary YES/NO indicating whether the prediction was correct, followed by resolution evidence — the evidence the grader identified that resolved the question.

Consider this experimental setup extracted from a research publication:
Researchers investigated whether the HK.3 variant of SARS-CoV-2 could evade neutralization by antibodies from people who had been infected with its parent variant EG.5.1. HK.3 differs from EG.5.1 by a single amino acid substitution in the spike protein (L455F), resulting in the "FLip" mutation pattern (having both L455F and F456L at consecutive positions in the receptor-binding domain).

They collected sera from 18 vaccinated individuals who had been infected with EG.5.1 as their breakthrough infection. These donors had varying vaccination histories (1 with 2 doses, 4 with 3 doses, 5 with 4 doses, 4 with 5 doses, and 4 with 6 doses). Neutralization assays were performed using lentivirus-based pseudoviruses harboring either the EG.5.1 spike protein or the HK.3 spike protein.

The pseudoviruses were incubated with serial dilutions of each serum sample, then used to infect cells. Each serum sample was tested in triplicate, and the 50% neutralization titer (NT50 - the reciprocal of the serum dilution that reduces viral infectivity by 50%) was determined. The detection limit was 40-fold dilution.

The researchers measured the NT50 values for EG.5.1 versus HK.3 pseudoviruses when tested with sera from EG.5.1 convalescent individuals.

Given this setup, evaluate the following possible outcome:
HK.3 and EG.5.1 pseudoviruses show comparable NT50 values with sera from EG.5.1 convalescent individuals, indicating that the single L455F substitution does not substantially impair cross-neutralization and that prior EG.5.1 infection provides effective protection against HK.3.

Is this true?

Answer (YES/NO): NO